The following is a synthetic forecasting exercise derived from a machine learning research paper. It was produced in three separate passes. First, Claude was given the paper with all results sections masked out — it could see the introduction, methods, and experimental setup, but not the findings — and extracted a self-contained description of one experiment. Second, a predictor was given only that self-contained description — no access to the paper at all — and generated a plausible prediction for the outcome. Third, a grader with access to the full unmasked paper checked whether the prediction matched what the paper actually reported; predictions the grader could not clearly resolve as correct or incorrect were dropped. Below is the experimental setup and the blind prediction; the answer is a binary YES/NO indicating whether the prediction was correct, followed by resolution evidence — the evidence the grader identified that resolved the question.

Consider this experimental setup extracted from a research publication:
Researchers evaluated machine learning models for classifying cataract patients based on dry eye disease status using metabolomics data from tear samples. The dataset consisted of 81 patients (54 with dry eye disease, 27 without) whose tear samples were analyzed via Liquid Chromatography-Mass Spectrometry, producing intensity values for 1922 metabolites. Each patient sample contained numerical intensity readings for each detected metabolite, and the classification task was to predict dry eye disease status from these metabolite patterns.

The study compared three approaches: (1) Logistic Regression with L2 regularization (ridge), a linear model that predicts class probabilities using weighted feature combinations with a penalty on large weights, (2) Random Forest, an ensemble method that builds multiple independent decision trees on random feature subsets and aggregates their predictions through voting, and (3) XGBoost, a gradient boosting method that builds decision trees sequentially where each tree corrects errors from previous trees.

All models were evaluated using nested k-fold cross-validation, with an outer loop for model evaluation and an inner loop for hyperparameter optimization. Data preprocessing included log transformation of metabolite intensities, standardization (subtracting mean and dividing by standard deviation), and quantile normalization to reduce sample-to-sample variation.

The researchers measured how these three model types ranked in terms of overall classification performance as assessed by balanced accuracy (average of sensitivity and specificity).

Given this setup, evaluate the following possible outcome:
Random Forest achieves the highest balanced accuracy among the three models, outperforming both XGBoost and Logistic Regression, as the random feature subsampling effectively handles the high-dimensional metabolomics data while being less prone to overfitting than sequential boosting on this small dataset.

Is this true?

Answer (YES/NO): NO